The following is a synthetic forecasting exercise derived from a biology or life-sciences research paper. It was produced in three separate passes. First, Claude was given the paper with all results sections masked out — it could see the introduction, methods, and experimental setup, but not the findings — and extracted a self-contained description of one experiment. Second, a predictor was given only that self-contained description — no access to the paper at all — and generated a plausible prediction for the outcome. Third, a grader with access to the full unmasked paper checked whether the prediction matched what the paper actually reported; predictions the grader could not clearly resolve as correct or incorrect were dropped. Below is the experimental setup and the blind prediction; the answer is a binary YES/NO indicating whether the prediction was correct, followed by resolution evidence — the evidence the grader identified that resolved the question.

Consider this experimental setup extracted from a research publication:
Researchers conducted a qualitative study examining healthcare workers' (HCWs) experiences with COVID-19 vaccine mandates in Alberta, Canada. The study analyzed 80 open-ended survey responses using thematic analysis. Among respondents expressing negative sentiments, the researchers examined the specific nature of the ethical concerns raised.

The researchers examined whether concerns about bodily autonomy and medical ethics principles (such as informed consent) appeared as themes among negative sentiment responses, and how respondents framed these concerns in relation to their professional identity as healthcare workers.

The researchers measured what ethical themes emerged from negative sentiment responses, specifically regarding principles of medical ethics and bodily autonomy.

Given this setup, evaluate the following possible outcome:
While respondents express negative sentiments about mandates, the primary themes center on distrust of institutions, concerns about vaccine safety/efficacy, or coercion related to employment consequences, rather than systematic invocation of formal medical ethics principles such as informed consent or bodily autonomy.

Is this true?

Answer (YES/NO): NO